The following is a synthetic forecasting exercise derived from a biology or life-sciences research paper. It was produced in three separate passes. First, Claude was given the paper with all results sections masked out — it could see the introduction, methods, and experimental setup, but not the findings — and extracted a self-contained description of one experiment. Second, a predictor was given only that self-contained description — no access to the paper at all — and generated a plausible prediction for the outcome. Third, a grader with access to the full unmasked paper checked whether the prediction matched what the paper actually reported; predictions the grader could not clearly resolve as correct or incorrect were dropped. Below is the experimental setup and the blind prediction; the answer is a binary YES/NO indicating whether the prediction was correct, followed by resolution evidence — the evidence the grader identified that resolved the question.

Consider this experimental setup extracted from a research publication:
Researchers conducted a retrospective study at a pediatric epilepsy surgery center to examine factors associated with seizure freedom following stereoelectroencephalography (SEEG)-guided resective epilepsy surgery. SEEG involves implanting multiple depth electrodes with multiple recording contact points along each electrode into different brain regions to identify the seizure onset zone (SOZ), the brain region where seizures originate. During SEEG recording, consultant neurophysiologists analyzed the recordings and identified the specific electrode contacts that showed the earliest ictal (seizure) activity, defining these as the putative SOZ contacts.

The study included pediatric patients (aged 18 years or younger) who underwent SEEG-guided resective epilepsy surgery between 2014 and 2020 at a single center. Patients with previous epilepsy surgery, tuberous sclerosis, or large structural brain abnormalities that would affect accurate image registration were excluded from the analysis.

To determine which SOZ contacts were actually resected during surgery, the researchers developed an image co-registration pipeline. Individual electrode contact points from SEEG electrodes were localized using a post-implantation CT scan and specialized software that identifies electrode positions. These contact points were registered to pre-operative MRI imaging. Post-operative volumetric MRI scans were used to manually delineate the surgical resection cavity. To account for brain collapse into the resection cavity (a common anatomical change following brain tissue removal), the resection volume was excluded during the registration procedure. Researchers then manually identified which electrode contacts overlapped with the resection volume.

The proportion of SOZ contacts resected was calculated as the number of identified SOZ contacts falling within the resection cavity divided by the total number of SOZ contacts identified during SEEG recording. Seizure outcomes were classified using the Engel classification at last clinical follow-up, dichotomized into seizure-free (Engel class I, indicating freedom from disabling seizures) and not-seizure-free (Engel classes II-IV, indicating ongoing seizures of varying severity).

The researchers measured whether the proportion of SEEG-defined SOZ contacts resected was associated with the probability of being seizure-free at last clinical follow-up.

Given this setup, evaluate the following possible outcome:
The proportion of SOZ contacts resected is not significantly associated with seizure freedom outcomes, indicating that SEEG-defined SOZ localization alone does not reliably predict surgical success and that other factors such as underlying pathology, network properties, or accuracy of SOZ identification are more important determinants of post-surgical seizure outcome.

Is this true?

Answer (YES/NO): YES